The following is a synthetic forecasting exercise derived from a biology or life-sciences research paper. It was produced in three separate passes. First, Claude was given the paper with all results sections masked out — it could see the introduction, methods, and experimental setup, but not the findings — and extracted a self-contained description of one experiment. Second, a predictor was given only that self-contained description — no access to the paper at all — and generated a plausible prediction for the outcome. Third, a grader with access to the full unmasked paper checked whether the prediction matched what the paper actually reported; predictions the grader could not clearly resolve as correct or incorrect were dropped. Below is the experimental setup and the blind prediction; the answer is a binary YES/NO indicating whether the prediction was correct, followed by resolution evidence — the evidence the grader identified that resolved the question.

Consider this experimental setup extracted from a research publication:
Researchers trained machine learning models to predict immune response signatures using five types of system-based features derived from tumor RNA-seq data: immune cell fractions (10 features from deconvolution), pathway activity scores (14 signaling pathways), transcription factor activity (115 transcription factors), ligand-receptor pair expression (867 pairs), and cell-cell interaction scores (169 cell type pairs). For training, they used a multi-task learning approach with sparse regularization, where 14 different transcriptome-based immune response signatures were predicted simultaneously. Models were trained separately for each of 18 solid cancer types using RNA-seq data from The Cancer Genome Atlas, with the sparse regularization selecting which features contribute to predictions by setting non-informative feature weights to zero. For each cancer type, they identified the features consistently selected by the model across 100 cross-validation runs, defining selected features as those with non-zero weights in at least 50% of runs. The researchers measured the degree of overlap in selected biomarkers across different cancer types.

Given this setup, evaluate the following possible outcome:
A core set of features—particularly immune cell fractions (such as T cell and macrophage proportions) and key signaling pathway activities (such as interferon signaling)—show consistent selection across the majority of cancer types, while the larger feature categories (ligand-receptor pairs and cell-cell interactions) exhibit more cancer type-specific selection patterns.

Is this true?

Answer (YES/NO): NO